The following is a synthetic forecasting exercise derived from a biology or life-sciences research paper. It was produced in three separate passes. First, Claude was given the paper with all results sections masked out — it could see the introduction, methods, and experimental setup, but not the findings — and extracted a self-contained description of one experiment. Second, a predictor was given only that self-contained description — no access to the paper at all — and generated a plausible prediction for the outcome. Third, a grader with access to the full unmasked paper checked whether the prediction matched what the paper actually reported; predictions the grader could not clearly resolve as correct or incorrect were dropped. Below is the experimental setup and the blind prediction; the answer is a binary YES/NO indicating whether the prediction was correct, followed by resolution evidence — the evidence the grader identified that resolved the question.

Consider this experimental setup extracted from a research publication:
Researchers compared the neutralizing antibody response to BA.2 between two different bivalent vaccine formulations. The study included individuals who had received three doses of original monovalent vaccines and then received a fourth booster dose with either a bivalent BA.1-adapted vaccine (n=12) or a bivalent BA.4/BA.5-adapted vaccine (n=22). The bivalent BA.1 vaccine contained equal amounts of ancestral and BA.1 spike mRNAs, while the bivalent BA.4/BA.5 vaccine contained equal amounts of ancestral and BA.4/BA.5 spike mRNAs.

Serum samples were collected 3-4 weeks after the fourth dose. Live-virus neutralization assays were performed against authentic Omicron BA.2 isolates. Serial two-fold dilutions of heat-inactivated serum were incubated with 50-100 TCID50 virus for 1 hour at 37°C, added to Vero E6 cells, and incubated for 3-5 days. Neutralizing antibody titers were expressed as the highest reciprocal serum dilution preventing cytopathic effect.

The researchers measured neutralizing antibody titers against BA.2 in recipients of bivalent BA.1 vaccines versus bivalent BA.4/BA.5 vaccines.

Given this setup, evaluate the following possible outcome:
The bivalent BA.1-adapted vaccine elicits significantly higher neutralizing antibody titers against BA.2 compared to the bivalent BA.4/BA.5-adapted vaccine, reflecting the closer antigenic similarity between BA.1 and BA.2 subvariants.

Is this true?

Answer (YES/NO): NO